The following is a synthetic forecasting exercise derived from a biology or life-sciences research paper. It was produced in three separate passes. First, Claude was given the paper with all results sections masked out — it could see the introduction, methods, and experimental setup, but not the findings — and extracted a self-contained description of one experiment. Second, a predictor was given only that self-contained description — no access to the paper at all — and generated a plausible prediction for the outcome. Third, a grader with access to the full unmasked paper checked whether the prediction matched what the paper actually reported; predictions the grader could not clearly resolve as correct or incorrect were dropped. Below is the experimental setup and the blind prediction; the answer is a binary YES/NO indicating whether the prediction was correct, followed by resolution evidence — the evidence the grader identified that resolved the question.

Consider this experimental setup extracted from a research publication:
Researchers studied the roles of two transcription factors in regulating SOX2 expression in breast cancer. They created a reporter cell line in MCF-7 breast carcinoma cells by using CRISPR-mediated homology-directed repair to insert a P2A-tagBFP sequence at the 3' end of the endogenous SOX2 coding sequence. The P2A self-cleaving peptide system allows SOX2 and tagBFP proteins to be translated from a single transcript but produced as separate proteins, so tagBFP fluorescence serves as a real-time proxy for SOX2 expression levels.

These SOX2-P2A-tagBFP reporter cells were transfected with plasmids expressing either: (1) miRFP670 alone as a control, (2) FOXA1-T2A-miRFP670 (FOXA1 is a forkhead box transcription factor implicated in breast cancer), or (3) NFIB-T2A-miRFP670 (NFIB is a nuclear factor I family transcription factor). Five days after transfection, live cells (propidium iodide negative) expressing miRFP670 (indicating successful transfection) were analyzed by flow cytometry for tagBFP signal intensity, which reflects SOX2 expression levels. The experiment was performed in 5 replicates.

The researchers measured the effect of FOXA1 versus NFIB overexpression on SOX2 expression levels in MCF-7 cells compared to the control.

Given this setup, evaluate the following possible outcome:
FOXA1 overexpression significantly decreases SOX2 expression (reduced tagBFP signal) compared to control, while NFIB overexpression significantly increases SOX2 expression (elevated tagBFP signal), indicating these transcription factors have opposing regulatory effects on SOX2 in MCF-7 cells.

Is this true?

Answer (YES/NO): NO